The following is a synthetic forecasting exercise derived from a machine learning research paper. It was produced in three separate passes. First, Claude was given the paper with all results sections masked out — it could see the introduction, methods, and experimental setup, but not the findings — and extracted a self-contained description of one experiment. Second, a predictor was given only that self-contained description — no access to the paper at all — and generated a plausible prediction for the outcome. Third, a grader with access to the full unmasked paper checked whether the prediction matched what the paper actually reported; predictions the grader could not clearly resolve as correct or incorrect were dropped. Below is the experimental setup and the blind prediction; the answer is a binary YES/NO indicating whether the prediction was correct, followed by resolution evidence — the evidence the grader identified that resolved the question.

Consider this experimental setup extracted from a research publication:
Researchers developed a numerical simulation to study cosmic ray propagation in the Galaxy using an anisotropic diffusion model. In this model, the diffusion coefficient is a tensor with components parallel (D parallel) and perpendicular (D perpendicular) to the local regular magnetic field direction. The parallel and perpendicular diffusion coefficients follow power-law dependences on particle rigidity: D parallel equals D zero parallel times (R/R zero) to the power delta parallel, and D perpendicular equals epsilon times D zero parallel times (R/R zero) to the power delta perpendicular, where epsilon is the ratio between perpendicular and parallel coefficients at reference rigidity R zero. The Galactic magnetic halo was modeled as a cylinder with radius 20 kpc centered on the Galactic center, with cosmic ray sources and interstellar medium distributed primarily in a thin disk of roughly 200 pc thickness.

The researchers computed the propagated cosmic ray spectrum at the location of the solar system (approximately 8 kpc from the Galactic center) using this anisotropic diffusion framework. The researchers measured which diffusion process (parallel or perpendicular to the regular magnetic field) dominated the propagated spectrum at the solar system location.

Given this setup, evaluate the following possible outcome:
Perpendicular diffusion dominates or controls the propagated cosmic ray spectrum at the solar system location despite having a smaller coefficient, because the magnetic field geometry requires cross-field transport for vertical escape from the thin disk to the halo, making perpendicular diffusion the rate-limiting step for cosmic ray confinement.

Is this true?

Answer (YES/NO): YES